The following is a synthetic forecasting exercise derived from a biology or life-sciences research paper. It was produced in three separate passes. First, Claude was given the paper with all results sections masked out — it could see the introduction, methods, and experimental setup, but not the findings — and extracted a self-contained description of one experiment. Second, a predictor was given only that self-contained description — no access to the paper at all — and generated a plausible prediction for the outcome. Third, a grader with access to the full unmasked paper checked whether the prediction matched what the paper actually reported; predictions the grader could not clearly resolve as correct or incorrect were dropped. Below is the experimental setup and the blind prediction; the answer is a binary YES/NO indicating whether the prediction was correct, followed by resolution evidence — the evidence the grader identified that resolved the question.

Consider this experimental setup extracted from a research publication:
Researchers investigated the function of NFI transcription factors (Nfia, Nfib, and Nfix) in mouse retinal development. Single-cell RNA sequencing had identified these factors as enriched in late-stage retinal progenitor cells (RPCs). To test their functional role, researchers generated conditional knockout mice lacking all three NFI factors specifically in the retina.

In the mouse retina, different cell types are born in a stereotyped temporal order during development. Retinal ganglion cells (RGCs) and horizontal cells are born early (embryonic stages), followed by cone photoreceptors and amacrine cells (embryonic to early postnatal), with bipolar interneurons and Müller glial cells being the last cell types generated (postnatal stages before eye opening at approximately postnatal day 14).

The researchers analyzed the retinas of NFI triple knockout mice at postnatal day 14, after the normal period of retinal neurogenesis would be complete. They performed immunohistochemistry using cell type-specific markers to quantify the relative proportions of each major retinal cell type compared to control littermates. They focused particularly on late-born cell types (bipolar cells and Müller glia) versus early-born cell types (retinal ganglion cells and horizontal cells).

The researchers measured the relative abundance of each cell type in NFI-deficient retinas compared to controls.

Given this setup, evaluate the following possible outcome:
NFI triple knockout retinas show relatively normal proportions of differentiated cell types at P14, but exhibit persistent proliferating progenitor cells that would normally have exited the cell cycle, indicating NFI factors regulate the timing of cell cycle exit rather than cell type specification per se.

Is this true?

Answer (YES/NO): NO